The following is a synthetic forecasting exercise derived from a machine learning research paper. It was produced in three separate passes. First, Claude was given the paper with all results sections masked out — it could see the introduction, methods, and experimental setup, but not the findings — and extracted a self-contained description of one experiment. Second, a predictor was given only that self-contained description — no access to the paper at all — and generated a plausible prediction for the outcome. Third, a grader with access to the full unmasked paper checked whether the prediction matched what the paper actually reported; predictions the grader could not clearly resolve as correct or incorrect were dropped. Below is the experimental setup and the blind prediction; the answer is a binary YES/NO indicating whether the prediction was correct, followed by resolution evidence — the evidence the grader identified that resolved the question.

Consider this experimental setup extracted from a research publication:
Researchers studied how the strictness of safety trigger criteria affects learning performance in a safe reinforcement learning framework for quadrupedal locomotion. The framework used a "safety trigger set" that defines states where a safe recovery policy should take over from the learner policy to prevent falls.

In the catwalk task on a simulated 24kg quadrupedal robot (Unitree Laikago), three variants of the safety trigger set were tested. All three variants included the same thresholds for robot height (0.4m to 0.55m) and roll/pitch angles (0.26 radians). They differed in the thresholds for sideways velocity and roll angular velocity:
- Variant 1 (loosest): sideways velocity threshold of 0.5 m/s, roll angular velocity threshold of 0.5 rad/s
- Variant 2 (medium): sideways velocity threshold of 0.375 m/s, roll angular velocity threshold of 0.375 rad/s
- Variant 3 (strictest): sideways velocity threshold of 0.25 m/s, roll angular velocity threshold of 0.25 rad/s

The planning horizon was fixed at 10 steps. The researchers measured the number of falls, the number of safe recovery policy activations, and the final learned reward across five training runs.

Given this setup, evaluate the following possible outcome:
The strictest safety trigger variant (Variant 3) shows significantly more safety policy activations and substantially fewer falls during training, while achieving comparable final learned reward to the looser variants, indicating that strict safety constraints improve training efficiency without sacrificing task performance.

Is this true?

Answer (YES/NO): NO